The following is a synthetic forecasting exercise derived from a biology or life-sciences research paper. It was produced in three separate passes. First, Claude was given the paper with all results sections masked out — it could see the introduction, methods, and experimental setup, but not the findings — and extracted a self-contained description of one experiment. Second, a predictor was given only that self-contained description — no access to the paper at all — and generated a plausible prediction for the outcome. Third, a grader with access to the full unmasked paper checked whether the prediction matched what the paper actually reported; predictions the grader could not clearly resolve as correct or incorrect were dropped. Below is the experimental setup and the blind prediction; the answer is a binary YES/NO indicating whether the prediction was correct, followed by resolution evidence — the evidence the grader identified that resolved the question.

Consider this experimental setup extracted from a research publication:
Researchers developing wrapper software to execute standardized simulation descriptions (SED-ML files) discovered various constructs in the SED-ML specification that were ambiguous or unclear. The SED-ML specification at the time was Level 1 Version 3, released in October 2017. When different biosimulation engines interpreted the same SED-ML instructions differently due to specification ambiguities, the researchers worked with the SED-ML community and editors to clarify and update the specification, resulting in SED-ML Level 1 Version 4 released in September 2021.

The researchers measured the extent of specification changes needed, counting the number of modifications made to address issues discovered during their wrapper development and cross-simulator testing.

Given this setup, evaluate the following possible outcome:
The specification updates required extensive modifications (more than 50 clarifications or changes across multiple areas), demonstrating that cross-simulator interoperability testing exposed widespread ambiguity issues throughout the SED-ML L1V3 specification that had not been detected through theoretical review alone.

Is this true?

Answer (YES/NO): YES